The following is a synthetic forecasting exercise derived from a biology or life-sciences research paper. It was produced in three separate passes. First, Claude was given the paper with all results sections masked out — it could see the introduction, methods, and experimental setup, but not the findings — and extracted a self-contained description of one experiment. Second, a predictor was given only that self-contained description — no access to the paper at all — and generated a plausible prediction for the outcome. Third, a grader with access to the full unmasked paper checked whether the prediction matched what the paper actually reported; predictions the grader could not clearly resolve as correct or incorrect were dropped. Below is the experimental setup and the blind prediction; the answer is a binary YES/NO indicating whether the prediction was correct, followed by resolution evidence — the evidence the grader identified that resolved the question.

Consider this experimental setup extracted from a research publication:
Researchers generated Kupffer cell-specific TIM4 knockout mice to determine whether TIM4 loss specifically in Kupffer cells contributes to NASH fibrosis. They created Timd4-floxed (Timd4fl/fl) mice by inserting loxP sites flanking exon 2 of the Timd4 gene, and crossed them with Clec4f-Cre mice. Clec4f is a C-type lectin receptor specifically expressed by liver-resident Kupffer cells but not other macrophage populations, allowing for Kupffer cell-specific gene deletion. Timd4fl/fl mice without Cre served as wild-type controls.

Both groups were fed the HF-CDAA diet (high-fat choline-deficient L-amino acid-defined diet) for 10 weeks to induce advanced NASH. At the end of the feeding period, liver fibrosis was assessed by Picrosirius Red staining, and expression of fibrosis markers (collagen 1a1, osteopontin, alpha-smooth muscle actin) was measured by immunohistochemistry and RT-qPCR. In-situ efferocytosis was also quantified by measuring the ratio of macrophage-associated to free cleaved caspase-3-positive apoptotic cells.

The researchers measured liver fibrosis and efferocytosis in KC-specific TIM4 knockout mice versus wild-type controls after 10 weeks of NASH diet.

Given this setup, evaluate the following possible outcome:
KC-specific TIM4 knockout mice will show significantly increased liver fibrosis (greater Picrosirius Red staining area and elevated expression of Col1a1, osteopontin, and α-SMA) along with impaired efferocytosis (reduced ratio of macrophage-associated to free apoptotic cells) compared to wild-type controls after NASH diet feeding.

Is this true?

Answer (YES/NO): YES